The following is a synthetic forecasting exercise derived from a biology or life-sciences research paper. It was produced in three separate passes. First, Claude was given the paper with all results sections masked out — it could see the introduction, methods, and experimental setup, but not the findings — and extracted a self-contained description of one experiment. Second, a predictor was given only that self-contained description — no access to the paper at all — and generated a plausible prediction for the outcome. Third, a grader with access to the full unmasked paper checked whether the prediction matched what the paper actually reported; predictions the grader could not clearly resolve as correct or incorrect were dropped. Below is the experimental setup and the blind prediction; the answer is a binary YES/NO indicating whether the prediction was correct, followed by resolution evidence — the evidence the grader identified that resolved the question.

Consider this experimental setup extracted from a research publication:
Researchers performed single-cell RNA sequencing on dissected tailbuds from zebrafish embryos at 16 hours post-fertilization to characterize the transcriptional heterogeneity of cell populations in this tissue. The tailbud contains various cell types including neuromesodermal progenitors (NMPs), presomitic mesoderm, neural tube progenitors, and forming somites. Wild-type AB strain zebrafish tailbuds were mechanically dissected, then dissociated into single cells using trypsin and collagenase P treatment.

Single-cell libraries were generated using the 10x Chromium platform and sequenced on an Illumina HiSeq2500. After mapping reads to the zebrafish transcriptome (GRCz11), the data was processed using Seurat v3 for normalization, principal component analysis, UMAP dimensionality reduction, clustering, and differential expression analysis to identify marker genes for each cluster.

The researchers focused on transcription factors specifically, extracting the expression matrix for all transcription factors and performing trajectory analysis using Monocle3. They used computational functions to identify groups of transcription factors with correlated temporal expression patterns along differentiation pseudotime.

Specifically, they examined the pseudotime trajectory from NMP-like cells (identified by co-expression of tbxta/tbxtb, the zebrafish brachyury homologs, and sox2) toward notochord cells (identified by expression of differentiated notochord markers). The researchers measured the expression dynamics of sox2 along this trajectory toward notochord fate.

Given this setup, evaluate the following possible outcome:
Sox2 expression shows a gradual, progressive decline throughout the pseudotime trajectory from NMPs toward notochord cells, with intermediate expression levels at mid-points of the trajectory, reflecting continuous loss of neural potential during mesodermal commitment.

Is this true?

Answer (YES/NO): NO